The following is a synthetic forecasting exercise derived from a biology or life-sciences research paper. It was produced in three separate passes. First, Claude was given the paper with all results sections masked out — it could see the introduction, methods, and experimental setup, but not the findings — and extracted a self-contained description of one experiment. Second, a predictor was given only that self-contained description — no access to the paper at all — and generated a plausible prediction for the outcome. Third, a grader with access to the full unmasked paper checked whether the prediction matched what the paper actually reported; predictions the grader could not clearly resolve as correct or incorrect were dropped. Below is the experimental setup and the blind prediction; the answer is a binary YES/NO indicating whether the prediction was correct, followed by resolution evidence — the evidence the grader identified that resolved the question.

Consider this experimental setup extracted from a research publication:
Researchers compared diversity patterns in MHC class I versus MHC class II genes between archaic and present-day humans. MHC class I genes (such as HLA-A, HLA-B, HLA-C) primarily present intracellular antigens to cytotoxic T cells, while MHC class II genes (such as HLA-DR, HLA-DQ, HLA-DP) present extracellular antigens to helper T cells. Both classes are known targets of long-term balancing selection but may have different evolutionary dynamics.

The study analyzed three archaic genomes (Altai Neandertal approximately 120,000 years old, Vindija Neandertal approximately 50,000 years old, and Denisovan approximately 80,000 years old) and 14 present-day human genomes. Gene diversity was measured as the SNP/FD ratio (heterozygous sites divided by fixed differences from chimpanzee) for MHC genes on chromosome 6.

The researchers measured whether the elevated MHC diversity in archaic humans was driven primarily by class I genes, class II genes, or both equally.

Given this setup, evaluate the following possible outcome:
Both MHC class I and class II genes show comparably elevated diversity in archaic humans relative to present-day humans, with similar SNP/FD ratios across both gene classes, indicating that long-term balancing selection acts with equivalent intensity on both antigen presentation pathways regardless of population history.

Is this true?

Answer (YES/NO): NO